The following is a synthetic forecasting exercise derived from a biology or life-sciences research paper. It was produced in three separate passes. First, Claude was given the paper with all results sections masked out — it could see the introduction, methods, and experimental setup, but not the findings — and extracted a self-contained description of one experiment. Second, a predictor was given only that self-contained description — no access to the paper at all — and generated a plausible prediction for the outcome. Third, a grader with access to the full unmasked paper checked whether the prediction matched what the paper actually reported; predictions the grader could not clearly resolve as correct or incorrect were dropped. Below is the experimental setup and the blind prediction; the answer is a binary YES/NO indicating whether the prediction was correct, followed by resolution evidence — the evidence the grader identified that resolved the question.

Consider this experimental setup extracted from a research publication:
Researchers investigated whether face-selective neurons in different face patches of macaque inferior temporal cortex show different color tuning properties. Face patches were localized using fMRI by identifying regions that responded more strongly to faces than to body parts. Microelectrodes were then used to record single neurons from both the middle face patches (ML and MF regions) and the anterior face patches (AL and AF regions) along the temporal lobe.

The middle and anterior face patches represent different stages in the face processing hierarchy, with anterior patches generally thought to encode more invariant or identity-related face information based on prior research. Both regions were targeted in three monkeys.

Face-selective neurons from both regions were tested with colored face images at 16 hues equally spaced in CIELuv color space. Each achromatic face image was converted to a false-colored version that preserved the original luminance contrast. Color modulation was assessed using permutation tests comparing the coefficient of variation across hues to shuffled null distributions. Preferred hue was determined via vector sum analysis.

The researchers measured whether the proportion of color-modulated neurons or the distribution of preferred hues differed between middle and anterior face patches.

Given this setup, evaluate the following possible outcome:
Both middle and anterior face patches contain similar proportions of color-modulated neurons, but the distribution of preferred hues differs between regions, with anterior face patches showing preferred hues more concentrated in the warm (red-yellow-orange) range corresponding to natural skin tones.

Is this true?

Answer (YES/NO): NO